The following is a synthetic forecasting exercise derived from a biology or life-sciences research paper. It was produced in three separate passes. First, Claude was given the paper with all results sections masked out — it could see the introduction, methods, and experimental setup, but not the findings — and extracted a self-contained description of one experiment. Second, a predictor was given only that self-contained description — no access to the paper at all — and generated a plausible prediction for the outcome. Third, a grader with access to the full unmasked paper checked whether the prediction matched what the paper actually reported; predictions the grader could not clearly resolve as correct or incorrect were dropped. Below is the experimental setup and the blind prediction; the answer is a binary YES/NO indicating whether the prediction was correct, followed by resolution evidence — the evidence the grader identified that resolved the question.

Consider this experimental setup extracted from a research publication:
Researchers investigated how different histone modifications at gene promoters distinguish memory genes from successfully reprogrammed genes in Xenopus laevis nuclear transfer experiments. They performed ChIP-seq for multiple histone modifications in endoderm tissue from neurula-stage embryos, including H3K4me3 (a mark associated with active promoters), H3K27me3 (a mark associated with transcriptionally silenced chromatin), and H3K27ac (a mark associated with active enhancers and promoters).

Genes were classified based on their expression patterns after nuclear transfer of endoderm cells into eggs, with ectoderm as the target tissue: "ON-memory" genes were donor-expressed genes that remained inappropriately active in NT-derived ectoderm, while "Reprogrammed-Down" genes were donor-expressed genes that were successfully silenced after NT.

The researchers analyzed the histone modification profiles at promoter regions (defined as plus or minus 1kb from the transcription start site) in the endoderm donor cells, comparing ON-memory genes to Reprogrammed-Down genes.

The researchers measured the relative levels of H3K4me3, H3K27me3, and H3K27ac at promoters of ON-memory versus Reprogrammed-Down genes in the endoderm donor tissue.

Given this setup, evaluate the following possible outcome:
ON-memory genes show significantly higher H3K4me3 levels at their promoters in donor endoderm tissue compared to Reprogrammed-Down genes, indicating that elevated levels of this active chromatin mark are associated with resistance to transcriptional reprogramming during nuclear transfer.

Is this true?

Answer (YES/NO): YES